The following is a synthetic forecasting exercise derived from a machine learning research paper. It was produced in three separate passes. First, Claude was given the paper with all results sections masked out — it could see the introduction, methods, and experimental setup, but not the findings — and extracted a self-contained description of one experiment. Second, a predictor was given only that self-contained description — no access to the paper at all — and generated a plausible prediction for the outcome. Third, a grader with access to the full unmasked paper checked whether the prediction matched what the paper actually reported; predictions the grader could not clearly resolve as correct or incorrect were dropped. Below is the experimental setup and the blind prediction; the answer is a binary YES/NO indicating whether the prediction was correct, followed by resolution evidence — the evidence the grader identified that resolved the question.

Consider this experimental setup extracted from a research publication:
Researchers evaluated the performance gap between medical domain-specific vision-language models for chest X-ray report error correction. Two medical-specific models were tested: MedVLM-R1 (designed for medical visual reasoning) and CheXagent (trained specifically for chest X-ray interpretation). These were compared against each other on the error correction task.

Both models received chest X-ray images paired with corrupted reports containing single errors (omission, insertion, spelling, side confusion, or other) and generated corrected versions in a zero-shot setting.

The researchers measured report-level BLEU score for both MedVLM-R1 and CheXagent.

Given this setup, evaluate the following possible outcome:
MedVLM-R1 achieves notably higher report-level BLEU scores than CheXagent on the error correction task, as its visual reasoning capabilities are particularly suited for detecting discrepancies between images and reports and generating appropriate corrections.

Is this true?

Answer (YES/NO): NO